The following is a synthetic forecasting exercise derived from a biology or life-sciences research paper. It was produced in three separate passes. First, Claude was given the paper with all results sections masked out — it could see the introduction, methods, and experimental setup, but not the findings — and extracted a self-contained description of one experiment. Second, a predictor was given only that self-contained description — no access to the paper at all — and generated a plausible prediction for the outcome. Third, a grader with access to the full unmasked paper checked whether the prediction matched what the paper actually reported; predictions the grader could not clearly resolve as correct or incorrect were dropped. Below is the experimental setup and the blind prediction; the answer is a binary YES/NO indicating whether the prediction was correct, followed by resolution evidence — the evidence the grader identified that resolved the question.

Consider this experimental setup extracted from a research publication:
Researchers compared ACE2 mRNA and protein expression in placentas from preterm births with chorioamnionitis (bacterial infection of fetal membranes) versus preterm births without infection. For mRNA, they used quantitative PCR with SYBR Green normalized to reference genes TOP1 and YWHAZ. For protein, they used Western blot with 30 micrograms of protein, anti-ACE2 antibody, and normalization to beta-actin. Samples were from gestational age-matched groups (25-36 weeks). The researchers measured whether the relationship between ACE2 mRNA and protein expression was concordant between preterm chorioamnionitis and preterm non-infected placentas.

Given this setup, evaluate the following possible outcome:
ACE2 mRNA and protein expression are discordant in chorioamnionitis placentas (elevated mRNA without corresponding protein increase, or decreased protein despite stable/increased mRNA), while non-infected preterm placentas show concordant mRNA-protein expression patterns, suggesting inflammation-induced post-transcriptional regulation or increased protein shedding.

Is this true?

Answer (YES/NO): NO